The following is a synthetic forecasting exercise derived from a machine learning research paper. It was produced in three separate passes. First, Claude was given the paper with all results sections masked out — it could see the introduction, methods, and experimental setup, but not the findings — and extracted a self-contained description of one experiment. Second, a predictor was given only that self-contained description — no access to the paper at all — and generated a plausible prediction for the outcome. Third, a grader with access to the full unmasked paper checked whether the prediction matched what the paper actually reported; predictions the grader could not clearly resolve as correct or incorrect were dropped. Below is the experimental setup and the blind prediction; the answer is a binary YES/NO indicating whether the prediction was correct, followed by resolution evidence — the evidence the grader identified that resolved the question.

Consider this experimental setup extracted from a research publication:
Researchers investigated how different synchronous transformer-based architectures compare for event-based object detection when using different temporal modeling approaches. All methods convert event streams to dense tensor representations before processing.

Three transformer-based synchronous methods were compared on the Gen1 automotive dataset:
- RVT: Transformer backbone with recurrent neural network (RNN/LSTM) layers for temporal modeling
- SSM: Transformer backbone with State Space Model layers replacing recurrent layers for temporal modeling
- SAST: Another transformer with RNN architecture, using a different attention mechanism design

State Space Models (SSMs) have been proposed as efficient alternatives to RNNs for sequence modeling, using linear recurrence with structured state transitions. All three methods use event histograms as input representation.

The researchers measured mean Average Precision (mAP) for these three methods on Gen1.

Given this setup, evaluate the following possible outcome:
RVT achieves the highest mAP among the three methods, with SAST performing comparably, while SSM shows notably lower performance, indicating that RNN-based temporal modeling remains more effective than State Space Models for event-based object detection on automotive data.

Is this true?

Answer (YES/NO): NO